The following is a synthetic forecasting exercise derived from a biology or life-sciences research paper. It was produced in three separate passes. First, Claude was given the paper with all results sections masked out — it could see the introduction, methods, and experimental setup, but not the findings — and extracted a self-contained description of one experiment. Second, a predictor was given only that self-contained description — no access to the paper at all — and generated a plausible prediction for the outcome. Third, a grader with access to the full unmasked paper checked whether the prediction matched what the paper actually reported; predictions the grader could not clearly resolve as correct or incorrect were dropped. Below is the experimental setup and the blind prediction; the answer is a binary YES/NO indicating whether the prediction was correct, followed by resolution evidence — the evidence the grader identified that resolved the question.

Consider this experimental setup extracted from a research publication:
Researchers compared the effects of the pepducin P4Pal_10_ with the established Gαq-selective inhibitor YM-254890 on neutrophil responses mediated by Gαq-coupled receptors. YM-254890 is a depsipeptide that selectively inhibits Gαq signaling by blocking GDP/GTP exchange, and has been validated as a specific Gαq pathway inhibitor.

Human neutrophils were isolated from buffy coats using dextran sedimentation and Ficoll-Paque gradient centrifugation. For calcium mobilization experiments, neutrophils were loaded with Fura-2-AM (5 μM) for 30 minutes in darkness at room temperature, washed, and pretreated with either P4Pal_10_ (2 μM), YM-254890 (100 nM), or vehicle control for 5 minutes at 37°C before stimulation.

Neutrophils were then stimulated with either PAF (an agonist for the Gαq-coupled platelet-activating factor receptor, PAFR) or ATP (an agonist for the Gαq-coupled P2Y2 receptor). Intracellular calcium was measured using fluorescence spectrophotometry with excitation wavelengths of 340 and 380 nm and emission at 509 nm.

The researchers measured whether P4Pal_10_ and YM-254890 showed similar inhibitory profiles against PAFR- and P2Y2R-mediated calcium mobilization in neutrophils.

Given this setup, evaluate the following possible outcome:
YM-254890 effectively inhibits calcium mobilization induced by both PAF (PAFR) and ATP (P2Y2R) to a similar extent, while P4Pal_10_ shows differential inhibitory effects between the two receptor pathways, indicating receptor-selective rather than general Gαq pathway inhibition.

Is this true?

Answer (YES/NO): NO